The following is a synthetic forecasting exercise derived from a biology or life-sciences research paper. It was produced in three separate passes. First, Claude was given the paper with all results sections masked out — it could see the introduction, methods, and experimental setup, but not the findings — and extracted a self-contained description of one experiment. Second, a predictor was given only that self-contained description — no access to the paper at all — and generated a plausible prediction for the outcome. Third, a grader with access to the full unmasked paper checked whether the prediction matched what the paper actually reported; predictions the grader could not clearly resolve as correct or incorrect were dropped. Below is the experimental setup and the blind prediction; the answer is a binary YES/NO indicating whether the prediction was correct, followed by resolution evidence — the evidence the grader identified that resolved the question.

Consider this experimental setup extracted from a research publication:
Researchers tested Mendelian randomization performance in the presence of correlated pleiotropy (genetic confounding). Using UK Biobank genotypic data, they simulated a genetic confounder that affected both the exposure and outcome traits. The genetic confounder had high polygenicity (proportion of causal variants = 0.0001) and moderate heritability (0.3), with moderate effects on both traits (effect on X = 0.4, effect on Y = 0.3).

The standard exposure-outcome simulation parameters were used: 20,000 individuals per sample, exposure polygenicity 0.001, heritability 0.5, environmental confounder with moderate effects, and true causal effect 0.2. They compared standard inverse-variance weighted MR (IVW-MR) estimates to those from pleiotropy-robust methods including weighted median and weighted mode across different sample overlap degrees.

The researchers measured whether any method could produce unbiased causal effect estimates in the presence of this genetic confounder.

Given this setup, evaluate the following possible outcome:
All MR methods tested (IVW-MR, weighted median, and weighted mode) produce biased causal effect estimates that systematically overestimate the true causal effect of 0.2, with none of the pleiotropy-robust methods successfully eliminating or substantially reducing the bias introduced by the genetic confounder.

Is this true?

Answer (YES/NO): NO